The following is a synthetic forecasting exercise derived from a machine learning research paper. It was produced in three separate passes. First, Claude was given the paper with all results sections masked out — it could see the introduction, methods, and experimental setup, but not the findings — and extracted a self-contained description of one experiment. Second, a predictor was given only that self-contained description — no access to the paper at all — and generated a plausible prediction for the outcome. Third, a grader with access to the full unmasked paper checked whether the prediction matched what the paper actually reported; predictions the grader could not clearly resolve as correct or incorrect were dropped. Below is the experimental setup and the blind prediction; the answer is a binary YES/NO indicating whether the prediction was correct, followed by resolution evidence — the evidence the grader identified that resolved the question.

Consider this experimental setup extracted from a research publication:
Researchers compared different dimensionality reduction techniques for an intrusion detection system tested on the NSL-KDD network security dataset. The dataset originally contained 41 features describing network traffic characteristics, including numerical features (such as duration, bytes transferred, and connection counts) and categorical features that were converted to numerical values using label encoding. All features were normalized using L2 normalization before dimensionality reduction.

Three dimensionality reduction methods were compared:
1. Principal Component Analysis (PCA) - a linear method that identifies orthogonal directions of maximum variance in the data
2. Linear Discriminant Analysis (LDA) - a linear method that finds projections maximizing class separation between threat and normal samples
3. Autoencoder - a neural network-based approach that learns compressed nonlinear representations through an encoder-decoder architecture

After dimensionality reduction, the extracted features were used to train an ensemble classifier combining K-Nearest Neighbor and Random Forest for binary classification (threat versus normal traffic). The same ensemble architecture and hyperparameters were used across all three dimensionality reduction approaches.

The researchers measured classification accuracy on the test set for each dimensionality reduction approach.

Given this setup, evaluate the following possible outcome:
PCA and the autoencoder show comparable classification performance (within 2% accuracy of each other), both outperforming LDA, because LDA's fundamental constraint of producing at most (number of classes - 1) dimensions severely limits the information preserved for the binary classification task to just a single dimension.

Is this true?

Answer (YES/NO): NO